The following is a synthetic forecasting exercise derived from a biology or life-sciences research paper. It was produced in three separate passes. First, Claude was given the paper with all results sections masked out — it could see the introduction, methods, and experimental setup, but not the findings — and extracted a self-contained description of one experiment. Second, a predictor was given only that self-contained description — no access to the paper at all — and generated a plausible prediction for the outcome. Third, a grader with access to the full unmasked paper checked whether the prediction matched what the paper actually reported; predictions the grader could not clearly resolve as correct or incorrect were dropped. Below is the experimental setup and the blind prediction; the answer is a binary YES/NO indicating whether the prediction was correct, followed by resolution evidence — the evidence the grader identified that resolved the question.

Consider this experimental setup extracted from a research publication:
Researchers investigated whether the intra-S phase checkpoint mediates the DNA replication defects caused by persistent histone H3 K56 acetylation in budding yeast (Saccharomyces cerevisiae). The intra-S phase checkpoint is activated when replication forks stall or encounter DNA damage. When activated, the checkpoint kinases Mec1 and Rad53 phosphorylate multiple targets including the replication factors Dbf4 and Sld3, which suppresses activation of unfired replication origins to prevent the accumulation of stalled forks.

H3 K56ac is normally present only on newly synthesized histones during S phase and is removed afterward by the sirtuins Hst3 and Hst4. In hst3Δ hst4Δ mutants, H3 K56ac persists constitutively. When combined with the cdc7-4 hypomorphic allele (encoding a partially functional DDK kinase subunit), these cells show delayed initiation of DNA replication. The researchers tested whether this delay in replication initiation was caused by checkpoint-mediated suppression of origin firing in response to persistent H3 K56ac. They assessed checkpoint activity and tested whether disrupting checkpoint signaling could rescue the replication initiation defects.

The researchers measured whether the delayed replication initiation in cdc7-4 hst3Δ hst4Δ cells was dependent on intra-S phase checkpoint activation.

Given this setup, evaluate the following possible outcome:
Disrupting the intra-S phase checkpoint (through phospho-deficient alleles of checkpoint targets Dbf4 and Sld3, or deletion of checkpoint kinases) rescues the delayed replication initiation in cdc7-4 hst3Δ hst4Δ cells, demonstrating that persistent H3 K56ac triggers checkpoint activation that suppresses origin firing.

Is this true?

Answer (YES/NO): NO